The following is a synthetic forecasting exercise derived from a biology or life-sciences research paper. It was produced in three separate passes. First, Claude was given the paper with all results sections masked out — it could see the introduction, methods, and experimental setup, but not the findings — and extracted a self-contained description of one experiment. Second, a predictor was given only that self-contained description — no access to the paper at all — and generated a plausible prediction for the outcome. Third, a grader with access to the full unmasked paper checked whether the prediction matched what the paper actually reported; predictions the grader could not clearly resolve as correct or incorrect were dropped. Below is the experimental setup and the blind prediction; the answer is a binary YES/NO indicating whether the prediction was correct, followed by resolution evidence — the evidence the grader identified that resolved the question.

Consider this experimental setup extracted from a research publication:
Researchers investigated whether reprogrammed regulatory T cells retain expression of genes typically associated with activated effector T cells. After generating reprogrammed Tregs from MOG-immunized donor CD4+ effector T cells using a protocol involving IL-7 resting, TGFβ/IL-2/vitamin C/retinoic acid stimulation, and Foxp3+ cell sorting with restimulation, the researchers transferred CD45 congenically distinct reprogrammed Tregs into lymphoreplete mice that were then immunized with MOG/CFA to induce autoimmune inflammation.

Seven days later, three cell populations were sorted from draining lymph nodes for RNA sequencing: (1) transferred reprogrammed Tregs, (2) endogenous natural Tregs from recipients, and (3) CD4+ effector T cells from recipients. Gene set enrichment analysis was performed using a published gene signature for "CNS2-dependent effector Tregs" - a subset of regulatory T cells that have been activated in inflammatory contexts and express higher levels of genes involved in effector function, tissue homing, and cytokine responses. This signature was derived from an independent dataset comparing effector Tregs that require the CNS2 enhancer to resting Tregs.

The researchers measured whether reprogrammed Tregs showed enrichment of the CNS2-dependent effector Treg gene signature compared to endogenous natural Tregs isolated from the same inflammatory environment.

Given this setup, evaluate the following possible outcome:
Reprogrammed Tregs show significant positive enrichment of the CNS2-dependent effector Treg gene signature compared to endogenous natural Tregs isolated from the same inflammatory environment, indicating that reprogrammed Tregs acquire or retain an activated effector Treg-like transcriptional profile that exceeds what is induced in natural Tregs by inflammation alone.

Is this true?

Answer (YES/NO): YES